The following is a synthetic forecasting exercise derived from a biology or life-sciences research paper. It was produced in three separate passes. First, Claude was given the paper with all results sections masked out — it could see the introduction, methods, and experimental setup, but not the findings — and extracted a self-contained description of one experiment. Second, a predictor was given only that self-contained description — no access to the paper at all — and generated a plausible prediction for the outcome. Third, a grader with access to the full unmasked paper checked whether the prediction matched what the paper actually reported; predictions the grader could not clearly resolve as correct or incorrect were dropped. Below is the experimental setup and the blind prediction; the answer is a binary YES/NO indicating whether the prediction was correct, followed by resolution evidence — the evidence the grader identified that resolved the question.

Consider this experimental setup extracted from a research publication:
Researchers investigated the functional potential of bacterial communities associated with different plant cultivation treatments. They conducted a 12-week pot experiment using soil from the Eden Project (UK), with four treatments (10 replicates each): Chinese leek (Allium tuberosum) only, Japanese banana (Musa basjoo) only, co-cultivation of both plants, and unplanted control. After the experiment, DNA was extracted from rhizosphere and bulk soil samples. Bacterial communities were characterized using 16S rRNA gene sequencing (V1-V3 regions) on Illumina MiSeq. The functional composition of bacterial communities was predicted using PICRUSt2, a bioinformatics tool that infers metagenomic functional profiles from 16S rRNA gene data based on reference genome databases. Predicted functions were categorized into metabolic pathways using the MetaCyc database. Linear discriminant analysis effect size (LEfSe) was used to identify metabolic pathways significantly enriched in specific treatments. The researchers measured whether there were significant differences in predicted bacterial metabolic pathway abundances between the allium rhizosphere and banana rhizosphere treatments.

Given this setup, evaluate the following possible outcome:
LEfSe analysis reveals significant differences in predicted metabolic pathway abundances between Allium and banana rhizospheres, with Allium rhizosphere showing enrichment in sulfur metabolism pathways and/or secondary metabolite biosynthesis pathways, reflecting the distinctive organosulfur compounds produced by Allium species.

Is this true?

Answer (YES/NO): NO